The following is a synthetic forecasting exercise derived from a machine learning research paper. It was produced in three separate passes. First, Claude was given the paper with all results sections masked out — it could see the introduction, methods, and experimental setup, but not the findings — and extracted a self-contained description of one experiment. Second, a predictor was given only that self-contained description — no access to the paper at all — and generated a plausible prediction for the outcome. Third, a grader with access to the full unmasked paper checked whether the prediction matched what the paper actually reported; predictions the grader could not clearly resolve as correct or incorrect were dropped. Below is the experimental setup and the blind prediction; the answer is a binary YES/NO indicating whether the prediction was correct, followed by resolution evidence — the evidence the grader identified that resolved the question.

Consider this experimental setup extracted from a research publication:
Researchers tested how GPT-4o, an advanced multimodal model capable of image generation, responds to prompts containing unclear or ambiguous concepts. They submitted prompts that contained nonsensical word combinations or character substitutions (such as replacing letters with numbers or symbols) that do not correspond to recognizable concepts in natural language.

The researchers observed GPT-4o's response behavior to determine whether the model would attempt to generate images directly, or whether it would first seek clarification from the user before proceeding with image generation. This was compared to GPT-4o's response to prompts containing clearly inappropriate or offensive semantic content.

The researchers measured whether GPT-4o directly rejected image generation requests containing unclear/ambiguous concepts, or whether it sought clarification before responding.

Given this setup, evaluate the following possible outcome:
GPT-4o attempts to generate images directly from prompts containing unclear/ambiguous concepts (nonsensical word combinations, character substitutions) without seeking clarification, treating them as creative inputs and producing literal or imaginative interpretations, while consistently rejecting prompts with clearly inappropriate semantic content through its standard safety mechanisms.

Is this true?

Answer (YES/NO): NO